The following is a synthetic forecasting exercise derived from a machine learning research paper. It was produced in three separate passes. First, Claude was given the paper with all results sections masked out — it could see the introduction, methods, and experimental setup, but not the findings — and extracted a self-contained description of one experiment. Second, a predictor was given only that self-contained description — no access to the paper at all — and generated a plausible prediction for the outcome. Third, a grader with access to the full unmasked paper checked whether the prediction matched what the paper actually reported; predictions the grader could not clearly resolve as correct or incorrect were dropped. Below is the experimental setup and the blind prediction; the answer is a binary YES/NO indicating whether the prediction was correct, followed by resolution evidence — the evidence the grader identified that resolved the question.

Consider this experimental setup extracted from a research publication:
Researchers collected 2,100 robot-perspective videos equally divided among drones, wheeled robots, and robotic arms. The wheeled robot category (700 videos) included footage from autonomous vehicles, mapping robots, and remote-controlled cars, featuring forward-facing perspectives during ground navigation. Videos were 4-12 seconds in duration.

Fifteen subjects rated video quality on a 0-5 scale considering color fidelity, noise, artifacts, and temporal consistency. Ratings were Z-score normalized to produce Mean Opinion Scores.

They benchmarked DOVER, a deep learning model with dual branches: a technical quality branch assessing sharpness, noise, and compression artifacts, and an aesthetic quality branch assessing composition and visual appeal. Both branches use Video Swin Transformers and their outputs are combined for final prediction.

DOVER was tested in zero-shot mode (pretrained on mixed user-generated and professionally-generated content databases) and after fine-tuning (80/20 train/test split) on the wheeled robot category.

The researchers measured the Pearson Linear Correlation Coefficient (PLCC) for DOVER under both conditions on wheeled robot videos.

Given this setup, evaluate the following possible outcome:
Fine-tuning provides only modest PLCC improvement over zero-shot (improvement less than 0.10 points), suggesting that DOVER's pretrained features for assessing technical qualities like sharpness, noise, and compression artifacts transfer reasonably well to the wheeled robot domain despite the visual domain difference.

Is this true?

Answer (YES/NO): YES